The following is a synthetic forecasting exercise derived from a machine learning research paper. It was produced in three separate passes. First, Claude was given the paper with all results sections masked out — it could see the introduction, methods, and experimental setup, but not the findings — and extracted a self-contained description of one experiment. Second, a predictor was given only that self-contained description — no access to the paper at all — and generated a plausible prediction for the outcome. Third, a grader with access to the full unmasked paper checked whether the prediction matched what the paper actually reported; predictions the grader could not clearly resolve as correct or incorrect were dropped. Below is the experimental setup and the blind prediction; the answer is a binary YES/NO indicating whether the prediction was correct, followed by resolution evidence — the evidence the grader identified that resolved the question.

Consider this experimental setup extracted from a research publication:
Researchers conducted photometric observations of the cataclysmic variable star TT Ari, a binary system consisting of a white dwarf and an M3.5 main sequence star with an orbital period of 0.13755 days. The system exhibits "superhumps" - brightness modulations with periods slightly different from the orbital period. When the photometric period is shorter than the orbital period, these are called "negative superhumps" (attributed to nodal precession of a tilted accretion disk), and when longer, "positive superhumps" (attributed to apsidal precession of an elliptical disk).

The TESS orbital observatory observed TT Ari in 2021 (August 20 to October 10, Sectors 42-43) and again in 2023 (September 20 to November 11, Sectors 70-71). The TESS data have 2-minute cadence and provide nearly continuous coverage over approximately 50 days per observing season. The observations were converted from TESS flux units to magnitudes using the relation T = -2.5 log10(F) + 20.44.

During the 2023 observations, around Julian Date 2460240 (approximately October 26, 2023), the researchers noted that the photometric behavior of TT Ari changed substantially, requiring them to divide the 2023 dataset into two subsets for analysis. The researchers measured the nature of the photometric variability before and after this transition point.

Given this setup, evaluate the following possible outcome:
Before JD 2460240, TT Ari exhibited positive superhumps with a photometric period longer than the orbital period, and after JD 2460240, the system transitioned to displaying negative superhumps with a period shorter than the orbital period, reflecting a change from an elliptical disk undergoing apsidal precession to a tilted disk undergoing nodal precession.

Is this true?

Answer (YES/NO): NO